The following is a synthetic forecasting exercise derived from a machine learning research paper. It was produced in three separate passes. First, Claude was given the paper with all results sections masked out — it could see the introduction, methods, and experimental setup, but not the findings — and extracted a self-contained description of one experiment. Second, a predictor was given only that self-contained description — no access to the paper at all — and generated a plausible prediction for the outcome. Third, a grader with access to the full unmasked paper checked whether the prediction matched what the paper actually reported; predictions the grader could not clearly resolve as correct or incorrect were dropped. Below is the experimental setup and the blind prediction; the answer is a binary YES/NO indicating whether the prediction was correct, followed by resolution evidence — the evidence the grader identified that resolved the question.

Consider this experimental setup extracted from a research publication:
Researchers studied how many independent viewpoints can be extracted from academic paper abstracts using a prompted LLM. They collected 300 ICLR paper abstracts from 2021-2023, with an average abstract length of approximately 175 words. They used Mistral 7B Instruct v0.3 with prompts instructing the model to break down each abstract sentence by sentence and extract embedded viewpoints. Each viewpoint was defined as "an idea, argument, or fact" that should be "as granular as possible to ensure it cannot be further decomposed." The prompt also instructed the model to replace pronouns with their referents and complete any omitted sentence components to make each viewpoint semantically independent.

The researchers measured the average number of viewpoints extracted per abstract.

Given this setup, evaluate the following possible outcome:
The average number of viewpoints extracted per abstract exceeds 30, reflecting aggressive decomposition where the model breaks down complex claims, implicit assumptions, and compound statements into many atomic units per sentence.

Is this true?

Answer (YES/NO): NO